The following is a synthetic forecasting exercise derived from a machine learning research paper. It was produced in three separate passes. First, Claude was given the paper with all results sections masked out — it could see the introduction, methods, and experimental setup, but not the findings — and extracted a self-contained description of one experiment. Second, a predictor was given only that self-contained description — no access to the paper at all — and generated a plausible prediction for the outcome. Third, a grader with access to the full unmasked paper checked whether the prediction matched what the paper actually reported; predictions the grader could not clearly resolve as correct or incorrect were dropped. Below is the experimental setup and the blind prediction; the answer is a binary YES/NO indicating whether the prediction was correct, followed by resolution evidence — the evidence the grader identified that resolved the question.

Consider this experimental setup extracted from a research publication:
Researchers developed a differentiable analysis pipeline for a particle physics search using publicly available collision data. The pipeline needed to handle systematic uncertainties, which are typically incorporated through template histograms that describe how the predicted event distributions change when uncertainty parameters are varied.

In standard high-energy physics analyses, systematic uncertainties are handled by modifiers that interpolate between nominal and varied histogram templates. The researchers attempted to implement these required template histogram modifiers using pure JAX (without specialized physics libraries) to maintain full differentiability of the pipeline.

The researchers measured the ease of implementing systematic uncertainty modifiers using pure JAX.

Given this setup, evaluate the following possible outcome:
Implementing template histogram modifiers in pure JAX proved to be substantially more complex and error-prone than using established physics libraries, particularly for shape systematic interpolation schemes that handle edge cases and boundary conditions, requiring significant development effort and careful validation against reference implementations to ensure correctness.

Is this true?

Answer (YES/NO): NO